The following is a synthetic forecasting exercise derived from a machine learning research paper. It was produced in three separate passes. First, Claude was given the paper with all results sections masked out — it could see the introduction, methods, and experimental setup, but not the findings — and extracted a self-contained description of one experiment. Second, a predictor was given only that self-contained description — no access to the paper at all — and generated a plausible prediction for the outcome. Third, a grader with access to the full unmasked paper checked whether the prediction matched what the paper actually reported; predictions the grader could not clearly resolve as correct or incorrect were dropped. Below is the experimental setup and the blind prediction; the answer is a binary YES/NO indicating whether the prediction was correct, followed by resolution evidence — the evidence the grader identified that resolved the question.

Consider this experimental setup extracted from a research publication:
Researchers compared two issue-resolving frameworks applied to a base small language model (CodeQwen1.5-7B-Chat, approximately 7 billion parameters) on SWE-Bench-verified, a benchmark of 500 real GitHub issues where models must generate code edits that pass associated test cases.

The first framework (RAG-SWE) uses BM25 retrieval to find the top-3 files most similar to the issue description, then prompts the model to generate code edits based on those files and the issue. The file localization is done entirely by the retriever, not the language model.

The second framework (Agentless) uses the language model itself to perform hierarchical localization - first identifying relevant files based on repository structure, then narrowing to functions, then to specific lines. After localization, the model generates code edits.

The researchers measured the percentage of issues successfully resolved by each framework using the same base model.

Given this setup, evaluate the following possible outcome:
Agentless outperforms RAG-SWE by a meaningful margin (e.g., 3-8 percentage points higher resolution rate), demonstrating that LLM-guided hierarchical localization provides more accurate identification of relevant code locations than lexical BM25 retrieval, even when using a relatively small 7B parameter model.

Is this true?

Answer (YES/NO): NO